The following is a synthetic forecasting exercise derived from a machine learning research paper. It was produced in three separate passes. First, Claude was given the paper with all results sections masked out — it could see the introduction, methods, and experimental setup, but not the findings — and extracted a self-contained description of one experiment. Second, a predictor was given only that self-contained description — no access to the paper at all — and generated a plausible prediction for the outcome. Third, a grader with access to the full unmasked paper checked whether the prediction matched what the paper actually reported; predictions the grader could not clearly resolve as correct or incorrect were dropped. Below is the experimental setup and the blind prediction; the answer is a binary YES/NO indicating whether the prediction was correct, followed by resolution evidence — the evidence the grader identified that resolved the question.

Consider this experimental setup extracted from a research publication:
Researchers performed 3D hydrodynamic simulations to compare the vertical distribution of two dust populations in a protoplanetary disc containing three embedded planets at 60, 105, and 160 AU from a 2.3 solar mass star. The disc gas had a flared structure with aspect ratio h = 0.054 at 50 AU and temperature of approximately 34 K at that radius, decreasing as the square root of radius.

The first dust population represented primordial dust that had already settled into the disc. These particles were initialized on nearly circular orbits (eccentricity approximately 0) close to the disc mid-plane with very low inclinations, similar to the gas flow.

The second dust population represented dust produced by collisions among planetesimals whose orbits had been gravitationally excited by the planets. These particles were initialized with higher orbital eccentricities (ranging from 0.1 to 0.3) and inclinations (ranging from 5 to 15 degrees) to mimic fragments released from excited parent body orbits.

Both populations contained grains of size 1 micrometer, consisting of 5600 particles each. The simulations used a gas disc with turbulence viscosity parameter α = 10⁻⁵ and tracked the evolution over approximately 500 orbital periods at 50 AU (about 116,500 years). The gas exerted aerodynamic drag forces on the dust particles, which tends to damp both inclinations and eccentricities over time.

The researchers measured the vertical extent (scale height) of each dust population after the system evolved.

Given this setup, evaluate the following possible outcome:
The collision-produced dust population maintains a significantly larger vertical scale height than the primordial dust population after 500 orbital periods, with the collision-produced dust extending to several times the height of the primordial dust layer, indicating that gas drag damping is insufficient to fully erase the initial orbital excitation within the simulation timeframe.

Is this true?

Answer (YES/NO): YES